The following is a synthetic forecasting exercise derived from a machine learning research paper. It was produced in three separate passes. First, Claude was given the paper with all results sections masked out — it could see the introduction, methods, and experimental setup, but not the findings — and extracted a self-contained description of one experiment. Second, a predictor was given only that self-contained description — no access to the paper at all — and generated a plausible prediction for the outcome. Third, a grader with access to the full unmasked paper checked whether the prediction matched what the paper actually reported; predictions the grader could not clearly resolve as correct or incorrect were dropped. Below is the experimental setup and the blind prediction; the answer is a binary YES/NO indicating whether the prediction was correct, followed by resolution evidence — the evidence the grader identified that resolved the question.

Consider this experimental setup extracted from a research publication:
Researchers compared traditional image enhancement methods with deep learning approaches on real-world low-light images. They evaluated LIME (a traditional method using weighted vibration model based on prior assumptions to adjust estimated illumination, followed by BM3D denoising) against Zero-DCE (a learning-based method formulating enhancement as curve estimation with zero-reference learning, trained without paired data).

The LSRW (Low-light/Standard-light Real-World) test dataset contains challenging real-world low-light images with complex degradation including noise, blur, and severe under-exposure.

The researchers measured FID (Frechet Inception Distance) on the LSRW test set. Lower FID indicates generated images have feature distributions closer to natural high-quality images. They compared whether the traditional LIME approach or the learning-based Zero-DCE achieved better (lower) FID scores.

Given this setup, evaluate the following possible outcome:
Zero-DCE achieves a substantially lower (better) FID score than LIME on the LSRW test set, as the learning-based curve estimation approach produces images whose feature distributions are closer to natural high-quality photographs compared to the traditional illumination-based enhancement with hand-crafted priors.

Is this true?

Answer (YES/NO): YES